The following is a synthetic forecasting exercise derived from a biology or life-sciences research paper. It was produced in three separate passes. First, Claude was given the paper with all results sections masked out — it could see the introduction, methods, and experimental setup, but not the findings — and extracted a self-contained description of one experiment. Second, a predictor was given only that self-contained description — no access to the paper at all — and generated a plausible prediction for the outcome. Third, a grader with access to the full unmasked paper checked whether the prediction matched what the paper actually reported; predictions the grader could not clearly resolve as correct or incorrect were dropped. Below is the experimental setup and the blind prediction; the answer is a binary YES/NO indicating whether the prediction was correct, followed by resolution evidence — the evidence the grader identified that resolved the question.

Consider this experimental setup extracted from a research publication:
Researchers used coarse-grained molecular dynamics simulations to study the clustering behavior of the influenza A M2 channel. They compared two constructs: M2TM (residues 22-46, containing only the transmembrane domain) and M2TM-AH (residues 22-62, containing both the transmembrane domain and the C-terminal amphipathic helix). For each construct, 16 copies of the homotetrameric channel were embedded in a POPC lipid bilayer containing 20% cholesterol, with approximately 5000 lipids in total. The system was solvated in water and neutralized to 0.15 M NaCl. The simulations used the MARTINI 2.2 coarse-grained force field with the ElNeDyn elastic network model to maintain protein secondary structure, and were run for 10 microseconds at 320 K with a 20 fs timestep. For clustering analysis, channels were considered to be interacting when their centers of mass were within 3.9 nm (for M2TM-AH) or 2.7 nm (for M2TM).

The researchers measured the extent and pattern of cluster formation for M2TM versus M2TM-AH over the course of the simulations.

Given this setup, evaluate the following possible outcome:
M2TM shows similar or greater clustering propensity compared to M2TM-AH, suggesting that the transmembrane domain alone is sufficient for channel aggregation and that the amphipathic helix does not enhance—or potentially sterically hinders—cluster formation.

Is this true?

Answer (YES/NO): NO